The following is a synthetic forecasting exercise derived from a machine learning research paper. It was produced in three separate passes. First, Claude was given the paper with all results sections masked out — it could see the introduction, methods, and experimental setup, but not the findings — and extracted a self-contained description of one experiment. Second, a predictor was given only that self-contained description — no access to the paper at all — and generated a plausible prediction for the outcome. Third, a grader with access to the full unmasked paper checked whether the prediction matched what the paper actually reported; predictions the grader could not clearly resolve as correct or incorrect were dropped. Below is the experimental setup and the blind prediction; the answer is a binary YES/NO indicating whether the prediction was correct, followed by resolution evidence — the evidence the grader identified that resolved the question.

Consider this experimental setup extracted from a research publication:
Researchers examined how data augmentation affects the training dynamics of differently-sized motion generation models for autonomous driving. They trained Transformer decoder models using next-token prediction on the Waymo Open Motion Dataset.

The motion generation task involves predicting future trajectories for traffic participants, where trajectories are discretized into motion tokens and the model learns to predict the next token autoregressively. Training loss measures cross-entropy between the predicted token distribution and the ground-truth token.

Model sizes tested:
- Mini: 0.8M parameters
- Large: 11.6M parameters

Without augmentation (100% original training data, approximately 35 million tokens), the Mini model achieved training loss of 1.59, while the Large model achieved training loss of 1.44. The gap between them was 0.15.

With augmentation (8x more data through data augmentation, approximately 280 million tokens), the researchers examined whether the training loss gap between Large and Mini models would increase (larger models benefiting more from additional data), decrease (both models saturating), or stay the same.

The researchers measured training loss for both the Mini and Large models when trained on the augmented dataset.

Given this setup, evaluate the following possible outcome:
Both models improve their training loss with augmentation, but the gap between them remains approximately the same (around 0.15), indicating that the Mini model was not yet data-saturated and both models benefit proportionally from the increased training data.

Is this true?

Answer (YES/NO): NO